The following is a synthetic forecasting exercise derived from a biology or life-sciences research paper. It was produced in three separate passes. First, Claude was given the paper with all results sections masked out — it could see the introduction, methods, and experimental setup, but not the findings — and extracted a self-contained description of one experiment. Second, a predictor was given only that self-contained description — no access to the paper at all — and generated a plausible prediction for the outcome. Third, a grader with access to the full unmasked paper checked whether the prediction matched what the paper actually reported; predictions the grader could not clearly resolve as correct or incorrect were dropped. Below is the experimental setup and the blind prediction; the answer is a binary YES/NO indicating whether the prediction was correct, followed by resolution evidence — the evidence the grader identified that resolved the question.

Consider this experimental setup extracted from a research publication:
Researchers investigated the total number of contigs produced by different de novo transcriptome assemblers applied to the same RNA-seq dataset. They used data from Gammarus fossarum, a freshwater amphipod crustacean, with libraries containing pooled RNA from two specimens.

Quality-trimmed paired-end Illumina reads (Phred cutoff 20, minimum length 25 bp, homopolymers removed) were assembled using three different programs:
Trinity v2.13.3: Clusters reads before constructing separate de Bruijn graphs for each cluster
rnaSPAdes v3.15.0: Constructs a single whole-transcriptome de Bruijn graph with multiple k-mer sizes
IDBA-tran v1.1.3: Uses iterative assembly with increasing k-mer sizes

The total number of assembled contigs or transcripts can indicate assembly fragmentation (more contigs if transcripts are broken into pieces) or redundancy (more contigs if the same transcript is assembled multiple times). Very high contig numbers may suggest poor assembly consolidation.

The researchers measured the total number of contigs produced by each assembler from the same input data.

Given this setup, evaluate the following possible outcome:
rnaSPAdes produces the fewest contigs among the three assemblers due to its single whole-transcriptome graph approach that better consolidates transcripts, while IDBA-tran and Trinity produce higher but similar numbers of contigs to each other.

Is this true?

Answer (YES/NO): NO